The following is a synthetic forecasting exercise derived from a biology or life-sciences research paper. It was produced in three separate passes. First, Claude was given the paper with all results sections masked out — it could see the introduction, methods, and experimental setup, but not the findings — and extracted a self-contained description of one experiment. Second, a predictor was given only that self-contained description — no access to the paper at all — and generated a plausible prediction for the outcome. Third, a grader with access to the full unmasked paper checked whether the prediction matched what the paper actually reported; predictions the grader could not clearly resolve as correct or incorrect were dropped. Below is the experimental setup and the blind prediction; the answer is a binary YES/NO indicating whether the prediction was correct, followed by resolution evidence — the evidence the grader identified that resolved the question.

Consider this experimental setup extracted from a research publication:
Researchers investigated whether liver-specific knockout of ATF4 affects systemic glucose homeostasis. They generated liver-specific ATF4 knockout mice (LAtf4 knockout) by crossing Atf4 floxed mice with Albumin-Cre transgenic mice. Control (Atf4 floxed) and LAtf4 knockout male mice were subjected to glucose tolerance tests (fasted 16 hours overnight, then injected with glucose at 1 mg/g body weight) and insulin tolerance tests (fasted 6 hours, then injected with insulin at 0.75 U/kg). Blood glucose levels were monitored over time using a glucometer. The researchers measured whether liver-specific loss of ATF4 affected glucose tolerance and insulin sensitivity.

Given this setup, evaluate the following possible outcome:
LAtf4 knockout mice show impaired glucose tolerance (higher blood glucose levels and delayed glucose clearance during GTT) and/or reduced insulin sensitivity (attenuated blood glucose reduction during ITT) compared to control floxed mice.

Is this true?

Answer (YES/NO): NO